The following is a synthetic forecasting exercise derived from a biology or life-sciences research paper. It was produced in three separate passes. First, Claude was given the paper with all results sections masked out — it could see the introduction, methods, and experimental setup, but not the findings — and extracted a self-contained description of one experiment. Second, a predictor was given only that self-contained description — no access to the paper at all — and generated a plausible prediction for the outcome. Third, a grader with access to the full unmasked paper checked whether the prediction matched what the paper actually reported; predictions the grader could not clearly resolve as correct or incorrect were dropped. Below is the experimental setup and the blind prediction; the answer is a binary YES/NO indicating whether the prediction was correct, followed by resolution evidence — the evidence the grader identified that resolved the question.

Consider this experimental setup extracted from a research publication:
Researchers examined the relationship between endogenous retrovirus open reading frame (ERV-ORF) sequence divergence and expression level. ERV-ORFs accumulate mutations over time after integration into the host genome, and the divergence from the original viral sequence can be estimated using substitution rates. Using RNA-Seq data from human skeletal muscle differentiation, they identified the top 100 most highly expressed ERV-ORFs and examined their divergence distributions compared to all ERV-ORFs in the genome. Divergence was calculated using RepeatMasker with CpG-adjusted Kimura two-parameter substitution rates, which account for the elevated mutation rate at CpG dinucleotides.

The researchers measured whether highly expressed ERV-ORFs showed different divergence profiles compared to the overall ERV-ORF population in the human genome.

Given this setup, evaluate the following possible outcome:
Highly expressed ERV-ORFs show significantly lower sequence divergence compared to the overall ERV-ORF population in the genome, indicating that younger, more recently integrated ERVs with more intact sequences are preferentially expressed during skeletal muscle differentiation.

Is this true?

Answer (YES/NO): NO